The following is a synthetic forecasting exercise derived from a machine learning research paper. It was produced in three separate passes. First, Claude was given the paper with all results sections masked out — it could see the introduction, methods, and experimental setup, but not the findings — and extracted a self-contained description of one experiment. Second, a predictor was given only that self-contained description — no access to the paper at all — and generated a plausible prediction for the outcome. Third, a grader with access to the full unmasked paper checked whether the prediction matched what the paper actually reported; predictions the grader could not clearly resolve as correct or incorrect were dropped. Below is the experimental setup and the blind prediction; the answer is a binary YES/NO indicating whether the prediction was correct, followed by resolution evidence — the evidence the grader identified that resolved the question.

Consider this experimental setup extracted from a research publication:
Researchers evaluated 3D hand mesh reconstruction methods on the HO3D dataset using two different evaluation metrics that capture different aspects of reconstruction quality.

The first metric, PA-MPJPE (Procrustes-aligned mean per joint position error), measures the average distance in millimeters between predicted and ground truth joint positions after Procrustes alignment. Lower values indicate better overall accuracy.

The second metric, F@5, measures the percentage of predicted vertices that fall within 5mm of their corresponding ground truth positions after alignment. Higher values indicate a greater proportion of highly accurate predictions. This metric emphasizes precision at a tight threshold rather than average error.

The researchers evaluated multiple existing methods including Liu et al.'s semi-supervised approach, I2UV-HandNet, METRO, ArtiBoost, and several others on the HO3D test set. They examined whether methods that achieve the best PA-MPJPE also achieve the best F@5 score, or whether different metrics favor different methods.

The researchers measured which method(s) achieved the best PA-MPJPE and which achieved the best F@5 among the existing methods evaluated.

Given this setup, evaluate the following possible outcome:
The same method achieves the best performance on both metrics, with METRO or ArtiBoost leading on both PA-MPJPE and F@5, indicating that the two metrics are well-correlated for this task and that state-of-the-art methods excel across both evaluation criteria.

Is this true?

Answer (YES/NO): NO